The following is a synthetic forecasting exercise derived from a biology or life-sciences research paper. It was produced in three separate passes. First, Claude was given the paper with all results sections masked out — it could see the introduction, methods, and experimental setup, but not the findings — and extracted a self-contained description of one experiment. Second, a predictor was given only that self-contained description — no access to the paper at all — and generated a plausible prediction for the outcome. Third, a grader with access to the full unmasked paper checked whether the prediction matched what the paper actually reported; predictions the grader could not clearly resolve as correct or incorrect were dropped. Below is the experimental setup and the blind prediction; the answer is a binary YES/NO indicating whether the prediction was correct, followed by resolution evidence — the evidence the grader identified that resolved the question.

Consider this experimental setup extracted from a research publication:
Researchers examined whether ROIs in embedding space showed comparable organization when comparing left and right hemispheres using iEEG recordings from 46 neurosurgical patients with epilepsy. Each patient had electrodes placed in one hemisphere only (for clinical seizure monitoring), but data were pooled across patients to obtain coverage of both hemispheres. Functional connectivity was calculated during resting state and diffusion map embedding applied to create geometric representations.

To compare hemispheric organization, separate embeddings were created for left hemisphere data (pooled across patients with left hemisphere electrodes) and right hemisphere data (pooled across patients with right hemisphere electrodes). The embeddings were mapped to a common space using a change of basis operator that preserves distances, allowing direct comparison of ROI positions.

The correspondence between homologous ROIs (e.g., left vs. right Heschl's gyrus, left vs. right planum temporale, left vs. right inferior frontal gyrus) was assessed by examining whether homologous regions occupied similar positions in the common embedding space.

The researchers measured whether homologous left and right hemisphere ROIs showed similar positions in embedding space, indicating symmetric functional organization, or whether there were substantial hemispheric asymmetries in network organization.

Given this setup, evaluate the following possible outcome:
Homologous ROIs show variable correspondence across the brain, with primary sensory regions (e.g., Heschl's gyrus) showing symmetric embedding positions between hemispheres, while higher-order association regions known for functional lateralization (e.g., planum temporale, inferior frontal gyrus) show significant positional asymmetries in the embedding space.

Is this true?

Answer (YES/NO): NO